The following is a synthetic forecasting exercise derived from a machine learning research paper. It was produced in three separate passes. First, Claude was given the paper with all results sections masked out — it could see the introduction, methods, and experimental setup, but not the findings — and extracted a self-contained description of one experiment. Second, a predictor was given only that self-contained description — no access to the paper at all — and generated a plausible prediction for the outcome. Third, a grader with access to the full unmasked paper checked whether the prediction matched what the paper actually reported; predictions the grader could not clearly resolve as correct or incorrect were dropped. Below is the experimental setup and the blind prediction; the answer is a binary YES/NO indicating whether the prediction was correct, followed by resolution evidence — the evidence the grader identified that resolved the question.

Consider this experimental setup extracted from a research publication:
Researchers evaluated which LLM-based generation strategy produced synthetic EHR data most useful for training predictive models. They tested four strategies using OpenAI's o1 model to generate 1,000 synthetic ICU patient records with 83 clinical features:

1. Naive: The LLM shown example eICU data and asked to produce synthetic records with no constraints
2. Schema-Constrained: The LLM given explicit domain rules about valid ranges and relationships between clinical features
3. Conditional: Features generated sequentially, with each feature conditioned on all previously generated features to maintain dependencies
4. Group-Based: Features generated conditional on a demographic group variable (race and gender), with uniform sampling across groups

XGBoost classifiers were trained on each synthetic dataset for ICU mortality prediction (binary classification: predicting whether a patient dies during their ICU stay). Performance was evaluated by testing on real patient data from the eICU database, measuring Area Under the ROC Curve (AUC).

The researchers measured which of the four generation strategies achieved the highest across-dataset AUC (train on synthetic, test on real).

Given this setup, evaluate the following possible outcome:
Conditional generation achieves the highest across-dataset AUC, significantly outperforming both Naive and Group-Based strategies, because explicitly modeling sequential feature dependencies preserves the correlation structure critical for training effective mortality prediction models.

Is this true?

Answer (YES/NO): NO